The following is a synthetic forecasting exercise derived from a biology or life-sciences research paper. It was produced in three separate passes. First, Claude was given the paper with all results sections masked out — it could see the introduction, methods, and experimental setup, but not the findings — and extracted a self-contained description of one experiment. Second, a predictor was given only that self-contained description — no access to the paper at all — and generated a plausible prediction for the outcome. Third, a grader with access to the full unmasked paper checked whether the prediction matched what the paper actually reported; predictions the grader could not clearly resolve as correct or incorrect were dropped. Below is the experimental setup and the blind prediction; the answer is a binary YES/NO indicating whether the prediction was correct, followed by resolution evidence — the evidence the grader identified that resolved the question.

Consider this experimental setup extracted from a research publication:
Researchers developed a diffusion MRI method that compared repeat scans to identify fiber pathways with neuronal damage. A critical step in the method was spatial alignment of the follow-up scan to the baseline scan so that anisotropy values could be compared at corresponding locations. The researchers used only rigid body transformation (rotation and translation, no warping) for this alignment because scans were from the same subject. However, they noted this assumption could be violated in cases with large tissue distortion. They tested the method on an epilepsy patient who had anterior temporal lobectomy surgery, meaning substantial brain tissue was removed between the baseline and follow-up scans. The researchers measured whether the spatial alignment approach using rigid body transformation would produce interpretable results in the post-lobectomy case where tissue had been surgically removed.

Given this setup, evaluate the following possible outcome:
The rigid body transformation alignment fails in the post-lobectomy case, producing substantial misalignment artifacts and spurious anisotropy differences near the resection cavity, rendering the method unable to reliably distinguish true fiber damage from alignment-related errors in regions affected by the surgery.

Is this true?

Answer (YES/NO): NO